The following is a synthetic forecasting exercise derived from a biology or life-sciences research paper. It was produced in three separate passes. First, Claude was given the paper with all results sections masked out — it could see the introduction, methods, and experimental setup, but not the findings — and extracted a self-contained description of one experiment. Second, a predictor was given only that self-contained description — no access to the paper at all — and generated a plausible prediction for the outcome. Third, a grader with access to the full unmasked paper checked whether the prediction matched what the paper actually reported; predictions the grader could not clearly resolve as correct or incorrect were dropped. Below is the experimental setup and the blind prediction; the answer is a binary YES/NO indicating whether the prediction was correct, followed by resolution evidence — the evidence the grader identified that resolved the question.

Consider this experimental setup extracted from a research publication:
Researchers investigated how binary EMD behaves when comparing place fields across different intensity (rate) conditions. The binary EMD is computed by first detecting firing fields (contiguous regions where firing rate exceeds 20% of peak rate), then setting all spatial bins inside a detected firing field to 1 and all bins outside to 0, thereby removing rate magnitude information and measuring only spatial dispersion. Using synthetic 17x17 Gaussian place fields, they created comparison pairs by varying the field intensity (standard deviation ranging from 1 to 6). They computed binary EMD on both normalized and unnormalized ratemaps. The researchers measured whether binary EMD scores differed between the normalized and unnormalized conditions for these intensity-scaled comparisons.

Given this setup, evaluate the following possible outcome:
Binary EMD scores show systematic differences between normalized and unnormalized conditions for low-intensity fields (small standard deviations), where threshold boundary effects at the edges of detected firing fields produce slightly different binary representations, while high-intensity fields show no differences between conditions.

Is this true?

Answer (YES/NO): NO